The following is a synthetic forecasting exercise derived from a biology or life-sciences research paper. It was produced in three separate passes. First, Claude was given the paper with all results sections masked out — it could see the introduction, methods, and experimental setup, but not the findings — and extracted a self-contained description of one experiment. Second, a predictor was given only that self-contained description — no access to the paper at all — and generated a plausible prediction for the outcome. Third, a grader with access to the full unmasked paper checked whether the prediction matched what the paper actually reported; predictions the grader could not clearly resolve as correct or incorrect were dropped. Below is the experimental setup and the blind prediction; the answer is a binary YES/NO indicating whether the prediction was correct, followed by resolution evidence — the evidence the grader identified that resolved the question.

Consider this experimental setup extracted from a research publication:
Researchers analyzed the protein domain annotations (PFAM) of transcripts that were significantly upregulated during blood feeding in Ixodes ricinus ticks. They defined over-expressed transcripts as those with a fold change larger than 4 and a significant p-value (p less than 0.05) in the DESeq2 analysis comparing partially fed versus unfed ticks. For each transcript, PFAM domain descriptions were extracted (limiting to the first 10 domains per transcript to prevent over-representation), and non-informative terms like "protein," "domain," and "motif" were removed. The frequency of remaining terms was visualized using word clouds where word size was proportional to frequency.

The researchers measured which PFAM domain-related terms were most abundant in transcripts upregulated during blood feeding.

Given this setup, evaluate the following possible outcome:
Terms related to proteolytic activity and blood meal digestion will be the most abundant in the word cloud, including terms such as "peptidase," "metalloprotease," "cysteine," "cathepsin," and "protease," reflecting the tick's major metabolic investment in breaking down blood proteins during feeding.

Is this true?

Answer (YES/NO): NO